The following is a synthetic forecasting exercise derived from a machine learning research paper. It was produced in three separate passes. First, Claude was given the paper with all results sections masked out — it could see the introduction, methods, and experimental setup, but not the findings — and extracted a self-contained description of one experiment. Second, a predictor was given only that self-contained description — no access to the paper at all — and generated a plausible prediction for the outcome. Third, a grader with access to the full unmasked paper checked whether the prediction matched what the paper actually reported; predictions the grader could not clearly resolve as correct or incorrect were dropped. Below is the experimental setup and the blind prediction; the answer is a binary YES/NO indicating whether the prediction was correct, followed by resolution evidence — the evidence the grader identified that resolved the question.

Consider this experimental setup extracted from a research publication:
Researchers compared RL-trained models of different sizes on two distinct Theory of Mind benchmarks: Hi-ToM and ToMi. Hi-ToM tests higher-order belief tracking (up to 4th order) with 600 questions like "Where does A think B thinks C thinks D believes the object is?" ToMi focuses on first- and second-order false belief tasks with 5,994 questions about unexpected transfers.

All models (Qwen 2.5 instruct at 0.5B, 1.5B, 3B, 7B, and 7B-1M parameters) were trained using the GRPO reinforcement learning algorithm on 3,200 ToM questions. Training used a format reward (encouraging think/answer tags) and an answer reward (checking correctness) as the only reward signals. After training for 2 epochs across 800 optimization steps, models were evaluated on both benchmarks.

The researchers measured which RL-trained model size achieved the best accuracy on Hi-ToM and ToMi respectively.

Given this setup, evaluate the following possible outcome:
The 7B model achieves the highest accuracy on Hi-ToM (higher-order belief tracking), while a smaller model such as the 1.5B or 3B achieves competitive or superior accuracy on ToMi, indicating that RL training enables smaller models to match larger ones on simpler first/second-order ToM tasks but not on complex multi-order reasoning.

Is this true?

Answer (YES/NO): NO